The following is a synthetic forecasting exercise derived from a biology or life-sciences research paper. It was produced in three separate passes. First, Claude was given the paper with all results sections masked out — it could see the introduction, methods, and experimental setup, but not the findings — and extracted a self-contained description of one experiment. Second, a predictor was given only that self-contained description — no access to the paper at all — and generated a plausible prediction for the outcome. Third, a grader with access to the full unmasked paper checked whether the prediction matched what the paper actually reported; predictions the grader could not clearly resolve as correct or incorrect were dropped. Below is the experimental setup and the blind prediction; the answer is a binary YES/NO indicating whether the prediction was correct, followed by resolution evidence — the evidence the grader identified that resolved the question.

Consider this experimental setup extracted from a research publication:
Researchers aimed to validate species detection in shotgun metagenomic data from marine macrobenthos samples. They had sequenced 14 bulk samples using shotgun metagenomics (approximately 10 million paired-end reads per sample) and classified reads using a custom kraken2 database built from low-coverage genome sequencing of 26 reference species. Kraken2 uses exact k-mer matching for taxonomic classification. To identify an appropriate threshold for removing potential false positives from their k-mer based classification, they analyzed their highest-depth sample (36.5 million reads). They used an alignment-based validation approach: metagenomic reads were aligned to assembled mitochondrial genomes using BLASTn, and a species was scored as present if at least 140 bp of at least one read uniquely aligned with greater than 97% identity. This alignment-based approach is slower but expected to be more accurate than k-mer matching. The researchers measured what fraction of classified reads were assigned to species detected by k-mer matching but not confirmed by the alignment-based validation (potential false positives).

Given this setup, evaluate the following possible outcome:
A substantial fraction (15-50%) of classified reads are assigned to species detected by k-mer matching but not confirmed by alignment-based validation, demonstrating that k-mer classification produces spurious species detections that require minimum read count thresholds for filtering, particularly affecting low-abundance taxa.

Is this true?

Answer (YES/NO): NO